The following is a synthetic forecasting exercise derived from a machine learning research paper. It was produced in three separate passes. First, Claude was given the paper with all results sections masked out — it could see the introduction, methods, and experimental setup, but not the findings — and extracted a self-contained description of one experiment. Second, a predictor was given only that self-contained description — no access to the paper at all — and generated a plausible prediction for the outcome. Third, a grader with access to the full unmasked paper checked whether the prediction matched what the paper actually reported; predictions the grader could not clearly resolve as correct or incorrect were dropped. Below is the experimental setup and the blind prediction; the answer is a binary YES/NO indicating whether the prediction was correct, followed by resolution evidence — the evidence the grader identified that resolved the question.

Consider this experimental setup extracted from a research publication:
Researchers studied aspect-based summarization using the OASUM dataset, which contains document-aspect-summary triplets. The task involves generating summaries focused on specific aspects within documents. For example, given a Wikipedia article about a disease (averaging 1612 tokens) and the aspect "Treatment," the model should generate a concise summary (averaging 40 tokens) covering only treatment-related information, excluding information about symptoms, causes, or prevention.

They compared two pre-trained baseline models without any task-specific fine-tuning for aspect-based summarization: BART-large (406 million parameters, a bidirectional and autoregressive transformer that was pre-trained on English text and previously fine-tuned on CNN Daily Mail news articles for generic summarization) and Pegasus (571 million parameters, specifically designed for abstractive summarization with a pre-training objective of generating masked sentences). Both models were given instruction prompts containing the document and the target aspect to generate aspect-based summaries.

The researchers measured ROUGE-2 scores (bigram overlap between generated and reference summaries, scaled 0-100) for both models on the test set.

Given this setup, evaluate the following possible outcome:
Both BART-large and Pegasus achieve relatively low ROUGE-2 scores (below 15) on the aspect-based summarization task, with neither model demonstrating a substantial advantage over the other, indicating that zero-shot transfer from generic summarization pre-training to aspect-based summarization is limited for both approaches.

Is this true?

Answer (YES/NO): NO